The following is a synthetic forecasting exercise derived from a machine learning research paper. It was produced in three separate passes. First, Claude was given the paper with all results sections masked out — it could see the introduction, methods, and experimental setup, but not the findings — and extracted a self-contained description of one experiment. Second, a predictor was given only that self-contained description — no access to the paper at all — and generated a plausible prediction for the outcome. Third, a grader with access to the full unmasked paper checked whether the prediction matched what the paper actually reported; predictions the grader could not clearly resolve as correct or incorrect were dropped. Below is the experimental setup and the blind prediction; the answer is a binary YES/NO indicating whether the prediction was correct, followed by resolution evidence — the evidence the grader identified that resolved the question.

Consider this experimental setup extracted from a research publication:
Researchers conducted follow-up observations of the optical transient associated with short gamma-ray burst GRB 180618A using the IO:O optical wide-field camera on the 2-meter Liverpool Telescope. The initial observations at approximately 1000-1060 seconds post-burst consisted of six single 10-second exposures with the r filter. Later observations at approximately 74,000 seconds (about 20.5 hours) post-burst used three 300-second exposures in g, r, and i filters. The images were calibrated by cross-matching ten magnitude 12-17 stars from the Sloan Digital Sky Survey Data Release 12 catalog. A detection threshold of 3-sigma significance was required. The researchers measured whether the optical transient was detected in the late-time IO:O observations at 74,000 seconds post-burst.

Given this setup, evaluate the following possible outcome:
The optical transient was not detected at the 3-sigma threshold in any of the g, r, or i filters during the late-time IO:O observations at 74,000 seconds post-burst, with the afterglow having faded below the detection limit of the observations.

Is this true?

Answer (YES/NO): YES